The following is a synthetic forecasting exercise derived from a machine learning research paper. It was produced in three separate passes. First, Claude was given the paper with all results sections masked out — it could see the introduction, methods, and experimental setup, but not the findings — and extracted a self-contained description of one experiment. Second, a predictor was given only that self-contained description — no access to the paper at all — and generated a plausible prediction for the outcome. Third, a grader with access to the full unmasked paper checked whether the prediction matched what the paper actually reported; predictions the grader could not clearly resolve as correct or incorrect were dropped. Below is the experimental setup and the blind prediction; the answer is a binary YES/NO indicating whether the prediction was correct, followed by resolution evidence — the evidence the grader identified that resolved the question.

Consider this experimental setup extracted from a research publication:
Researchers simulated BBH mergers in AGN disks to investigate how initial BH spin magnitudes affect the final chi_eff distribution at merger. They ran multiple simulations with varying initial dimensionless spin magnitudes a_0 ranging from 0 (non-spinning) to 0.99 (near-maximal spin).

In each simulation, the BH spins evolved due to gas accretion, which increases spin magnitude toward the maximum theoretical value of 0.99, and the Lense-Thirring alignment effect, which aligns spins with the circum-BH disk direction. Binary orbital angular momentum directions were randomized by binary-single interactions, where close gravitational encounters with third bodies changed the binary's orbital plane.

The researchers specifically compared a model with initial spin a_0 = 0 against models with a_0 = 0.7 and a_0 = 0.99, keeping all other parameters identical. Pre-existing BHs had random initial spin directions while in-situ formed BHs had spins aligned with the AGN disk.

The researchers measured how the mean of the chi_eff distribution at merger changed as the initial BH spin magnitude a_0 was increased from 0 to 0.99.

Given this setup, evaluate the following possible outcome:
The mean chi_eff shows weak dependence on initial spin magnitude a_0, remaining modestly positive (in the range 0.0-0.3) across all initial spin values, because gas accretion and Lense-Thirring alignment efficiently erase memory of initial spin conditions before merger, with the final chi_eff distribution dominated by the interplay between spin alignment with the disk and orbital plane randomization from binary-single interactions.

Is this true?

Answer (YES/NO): NO